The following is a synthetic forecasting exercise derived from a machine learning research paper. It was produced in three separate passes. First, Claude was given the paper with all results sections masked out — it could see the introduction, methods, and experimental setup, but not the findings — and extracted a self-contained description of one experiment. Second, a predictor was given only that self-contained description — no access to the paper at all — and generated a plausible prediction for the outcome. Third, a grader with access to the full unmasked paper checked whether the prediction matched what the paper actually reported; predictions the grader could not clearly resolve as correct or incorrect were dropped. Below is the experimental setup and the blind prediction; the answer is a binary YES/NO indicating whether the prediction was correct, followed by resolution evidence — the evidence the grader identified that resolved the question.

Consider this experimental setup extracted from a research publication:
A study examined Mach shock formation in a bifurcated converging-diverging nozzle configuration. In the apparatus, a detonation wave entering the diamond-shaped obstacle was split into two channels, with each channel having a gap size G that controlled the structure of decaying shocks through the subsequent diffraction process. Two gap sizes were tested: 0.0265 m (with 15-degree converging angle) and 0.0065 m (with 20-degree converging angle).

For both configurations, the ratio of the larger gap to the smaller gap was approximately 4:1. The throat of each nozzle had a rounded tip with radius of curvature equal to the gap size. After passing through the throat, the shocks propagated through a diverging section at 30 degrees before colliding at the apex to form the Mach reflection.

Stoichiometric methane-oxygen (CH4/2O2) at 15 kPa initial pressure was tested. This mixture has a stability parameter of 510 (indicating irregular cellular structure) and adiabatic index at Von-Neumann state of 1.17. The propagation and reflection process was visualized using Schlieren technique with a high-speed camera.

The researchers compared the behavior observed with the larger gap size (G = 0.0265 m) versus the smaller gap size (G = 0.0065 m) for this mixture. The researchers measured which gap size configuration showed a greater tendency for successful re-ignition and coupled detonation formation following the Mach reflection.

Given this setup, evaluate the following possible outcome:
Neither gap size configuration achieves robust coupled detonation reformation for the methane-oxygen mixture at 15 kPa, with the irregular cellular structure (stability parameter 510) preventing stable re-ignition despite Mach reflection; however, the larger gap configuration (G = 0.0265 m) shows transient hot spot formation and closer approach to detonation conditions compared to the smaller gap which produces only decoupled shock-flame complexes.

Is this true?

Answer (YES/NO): NO